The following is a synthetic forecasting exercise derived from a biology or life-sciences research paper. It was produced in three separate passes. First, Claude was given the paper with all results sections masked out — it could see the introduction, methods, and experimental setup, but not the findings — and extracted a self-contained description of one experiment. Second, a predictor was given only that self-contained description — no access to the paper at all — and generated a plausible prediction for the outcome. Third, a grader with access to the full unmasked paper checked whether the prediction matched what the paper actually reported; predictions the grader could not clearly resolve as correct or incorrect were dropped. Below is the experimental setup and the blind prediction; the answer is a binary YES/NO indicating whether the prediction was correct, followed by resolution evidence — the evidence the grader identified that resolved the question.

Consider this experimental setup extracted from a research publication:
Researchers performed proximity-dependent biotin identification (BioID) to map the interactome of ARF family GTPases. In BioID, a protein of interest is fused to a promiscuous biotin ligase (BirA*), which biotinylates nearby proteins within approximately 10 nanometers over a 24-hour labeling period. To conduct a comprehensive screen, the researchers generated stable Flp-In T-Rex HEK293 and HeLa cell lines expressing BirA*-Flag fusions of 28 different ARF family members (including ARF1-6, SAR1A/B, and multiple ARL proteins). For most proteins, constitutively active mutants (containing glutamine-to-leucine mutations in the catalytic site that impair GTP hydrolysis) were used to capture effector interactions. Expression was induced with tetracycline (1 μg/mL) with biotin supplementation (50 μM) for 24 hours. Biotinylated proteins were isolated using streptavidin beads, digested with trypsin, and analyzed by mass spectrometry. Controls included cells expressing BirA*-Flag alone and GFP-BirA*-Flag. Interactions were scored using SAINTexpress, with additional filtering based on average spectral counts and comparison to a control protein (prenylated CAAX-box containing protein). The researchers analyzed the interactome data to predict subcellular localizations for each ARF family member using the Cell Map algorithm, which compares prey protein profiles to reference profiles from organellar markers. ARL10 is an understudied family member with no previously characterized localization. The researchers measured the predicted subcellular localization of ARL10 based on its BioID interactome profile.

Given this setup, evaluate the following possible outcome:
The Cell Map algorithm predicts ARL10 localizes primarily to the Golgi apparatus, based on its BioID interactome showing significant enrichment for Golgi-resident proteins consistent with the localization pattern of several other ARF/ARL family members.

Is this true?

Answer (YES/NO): NO